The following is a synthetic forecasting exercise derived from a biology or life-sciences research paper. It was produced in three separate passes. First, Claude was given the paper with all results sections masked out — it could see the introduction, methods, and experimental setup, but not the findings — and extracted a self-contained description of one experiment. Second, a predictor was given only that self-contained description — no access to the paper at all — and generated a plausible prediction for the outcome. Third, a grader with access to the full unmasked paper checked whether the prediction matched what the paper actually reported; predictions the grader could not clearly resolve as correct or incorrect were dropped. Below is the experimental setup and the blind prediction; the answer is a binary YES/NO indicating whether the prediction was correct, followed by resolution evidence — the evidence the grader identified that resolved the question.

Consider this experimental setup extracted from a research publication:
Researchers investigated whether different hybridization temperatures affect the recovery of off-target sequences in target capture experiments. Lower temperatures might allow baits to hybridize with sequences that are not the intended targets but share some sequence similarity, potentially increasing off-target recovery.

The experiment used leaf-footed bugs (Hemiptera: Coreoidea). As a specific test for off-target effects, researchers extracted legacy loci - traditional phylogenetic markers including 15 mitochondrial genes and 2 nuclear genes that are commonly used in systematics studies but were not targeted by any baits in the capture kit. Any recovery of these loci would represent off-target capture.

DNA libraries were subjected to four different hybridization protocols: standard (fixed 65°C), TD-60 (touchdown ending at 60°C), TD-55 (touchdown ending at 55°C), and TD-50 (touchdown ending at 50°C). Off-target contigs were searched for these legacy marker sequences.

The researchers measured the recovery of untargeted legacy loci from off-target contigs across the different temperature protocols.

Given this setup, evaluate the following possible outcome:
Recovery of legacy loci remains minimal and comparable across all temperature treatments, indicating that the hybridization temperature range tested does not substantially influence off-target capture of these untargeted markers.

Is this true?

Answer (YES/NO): NO